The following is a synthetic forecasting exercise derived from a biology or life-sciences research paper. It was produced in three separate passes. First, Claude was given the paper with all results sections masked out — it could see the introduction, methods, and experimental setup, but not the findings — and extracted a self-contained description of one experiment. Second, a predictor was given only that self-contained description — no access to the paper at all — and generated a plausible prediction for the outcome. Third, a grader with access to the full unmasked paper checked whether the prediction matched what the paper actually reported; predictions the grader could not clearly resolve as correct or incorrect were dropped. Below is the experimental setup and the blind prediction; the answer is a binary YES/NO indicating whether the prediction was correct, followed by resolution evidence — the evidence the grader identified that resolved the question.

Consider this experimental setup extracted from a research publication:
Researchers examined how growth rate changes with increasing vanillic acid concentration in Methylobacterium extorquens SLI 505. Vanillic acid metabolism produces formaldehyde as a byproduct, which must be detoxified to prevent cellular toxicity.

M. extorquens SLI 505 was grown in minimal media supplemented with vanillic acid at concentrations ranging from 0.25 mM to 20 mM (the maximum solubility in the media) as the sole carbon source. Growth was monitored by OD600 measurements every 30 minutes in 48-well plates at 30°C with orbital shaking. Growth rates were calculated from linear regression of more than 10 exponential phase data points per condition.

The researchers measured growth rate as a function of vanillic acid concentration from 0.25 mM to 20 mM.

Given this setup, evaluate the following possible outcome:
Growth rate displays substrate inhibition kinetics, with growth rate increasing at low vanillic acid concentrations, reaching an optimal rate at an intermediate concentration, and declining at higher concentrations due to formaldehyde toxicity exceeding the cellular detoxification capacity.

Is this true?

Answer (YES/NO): NO